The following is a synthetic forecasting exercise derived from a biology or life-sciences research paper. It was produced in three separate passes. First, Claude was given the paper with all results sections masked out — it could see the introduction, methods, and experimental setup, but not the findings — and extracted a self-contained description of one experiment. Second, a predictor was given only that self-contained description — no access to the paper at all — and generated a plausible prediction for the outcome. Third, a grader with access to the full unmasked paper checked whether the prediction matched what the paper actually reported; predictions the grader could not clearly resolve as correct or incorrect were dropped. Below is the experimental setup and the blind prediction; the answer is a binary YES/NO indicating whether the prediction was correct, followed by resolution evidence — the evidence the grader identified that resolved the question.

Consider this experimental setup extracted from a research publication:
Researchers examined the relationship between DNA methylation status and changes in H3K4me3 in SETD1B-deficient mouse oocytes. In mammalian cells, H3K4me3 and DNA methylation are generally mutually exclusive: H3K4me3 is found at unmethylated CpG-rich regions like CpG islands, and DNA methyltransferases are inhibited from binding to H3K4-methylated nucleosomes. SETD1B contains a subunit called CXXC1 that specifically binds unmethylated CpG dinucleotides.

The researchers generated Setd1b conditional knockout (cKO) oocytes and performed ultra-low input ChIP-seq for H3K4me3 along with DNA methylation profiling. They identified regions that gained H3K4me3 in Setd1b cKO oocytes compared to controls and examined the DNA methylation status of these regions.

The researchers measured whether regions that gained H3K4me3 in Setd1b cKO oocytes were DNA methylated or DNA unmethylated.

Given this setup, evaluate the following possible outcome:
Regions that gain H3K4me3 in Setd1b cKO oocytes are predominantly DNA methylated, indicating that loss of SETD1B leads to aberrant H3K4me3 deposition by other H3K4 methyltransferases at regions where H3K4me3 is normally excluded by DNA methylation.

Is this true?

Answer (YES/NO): NO